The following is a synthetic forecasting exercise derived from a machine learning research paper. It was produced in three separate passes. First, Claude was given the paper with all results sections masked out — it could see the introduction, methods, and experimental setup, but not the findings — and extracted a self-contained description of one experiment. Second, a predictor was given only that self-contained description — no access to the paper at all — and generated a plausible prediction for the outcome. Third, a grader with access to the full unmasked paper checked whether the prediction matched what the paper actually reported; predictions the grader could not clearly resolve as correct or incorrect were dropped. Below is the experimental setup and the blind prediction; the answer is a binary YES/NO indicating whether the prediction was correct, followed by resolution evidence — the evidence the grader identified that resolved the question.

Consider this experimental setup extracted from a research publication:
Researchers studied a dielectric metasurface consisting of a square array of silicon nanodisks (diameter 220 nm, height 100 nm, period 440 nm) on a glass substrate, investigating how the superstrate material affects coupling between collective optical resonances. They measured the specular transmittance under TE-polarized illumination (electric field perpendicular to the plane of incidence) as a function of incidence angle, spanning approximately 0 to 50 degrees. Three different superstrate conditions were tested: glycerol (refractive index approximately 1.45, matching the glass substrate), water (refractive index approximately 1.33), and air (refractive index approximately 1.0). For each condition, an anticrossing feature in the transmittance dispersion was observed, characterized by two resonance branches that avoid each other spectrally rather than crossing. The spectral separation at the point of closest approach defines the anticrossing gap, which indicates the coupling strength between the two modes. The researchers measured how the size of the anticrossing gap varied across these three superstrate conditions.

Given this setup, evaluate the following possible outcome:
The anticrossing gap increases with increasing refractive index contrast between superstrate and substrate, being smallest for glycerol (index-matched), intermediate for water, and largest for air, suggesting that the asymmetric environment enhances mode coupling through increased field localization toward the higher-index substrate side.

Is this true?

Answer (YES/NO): NO